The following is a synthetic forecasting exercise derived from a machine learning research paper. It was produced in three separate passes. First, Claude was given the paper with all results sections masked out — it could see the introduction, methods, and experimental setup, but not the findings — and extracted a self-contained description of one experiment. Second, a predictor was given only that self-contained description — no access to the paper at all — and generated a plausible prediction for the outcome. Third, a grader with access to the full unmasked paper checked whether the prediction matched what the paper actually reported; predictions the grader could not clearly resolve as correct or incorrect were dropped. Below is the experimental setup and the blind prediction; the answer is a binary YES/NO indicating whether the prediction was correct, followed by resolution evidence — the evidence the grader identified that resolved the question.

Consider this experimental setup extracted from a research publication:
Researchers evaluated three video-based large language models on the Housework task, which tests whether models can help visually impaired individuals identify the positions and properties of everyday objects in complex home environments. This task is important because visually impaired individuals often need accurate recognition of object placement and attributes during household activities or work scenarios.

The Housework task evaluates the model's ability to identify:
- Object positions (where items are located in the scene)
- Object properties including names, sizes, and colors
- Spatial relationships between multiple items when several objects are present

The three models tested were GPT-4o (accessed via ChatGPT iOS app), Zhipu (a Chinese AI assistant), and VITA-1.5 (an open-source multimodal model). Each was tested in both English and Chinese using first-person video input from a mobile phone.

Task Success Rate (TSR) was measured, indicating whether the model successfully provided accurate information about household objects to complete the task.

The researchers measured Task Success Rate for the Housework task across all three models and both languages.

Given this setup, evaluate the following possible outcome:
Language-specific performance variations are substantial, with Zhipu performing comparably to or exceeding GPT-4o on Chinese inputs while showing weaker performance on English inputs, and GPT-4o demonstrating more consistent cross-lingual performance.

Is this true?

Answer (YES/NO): NO